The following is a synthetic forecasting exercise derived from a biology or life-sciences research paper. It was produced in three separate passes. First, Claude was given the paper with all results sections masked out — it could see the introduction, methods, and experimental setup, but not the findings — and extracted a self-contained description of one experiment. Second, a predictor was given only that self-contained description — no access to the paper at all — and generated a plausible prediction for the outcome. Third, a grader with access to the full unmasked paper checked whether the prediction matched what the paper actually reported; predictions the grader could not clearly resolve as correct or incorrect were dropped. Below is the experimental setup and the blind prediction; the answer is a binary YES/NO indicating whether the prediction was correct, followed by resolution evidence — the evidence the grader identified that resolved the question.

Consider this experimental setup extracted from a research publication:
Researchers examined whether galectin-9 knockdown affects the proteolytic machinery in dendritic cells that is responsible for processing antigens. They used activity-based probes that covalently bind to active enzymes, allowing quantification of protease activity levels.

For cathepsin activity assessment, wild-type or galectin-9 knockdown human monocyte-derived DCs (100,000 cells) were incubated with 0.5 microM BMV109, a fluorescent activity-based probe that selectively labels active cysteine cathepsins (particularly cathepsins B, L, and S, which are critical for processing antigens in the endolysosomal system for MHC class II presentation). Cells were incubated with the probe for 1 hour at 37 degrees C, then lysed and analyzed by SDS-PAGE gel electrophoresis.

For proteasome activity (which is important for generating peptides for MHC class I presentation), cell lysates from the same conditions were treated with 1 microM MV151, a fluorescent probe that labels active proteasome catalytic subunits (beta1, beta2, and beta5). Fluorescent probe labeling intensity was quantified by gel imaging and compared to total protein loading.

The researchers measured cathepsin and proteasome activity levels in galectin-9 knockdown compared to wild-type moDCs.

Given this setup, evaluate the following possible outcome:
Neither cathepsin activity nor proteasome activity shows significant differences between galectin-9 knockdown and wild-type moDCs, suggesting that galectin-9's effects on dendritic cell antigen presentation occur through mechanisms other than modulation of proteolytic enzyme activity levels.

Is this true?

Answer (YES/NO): YES